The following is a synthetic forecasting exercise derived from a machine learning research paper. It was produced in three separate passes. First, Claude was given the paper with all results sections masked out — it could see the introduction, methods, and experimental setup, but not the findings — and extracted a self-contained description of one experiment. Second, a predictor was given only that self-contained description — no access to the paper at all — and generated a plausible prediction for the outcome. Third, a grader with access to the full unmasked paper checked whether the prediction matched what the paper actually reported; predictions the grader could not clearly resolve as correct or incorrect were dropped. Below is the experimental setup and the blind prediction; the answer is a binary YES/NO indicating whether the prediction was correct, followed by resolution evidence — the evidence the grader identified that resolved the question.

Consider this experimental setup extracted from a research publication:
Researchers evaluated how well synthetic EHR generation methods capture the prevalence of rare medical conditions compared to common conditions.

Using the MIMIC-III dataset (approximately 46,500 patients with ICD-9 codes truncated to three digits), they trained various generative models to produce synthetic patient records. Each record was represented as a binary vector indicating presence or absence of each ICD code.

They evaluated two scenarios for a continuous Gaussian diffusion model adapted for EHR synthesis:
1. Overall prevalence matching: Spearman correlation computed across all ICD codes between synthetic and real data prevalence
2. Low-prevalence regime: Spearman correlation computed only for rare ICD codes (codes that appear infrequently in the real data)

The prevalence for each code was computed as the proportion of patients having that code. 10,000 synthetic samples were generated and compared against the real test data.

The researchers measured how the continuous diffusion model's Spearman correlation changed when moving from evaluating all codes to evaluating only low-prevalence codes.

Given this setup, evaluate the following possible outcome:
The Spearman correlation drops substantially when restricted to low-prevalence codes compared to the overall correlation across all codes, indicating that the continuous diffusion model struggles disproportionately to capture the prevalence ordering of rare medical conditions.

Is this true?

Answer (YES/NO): NO